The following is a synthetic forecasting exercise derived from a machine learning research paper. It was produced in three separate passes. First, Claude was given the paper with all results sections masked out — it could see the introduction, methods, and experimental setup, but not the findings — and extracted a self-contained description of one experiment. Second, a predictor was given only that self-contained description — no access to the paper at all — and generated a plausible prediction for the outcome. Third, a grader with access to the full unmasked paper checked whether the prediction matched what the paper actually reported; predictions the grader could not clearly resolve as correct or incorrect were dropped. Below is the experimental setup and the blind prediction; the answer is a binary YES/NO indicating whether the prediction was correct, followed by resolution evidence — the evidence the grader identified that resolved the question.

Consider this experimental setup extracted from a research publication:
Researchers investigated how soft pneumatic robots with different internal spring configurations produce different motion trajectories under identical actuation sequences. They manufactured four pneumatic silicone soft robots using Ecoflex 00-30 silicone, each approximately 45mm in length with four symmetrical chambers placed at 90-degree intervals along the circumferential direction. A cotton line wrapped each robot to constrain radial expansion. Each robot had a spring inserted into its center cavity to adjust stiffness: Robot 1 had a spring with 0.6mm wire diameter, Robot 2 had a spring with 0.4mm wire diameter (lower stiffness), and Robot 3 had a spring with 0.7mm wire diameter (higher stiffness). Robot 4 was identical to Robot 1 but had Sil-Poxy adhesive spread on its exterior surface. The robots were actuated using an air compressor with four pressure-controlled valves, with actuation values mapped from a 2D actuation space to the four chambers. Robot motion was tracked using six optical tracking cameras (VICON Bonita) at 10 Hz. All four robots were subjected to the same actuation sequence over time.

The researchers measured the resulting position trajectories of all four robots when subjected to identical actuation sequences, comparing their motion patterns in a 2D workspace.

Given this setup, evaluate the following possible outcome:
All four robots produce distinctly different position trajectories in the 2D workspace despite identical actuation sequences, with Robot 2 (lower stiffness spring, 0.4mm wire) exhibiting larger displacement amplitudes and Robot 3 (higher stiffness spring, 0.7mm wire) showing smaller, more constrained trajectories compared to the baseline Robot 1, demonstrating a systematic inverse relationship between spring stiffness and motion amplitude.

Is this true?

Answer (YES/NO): YES